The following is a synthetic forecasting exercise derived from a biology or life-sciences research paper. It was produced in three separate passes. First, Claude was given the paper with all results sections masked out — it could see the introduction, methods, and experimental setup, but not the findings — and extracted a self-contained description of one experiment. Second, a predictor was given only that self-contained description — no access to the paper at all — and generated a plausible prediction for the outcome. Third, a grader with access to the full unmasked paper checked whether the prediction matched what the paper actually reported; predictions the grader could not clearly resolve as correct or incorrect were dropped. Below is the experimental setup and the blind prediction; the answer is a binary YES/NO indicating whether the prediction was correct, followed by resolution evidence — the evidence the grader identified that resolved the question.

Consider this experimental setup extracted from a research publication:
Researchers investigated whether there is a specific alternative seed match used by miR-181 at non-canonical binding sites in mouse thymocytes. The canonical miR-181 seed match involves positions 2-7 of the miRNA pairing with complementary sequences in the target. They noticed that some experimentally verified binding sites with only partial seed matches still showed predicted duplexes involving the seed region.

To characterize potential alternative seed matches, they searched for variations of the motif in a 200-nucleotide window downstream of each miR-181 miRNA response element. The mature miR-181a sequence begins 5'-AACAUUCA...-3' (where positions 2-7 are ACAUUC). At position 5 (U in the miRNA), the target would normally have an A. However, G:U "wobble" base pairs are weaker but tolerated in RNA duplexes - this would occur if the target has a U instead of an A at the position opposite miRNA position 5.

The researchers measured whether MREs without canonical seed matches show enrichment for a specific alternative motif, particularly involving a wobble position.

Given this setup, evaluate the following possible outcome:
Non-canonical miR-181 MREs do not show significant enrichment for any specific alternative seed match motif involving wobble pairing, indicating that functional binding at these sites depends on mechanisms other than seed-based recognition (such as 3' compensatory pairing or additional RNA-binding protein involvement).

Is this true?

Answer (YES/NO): NO